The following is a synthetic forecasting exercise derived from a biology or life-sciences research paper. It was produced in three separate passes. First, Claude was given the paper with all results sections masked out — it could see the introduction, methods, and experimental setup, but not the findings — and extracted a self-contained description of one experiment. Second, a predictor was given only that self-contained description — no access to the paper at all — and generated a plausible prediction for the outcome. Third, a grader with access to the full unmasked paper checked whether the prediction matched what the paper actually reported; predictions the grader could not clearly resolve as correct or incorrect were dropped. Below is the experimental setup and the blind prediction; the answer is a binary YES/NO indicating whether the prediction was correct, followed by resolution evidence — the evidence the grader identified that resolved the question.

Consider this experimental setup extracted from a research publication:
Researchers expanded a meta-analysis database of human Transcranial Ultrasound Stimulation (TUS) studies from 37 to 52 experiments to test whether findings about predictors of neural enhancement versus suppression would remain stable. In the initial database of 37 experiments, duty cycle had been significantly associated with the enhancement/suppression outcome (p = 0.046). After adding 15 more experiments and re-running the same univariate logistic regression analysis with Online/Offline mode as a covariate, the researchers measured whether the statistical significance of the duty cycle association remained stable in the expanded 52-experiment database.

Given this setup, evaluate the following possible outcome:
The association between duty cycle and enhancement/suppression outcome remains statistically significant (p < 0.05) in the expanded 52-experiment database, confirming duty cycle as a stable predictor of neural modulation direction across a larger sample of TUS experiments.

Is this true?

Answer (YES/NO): NO